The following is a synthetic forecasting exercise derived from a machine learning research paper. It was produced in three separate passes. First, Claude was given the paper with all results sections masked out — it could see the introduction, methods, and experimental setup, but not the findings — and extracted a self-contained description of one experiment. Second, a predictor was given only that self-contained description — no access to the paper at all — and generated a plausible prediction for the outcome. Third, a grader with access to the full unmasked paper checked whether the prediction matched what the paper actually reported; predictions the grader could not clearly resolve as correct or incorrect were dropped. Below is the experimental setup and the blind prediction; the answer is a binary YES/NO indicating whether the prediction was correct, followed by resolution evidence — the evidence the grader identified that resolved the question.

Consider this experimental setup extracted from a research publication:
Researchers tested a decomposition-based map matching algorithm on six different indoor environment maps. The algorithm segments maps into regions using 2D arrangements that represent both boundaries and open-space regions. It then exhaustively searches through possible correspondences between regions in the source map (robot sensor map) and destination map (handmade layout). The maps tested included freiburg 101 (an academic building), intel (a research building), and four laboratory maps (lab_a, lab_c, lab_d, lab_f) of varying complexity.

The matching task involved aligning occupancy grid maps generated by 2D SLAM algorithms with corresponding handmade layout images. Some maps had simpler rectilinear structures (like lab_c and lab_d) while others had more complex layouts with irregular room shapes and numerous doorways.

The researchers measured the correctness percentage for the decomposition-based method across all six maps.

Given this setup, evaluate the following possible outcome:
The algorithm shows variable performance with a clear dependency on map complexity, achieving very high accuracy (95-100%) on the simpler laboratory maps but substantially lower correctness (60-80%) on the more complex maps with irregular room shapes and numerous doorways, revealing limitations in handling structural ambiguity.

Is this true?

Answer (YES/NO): NO